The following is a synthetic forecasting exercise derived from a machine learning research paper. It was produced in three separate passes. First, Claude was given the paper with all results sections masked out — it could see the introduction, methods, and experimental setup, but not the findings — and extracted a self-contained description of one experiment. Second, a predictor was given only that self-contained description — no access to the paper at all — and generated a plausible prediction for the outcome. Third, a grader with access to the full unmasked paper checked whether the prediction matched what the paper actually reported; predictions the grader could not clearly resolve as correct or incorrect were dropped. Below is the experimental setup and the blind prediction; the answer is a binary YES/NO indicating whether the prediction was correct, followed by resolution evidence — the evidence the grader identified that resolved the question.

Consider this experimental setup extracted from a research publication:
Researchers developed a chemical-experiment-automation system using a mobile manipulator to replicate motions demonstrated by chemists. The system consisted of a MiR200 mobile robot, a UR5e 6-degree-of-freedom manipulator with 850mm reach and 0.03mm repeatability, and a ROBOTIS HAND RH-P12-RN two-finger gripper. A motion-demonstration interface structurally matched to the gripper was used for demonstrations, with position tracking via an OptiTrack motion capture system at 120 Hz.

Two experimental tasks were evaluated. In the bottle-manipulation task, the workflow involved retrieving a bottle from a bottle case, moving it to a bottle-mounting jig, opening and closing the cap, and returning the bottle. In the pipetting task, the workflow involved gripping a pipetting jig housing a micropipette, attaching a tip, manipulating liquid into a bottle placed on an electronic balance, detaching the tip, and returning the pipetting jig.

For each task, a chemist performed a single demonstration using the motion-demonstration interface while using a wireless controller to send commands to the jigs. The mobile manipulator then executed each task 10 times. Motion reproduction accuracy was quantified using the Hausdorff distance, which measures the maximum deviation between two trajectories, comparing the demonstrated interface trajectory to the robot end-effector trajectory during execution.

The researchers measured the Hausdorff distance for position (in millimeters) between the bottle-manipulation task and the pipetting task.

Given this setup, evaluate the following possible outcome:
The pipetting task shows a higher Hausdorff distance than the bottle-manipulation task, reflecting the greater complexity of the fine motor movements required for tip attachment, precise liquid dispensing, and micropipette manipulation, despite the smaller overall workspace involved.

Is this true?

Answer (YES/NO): YES